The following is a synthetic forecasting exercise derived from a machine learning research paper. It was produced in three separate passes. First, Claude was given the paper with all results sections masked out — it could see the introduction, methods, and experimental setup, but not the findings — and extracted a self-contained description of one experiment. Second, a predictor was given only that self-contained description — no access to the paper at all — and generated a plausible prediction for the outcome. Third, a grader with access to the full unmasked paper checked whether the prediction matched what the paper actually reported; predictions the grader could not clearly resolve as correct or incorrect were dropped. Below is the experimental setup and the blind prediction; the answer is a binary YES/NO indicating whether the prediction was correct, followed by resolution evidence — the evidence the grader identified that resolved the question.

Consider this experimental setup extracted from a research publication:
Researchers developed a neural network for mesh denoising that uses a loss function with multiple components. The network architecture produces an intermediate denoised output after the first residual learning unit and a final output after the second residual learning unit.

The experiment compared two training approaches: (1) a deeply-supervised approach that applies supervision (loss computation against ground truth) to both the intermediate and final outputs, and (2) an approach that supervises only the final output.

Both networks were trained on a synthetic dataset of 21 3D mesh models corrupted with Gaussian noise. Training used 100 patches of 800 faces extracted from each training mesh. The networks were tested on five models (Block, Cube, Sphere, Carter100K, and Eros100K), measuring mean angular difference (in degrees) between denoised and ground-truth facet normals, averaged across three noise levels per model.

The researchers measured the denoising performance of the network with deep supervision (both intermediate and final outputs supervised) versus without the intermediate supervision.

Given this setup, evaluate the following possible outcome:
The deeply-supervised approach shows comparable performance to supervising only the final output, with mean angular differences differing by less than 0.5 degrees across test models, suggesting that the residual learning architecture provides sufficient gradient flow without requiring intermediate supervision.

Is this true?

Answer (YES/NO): NO